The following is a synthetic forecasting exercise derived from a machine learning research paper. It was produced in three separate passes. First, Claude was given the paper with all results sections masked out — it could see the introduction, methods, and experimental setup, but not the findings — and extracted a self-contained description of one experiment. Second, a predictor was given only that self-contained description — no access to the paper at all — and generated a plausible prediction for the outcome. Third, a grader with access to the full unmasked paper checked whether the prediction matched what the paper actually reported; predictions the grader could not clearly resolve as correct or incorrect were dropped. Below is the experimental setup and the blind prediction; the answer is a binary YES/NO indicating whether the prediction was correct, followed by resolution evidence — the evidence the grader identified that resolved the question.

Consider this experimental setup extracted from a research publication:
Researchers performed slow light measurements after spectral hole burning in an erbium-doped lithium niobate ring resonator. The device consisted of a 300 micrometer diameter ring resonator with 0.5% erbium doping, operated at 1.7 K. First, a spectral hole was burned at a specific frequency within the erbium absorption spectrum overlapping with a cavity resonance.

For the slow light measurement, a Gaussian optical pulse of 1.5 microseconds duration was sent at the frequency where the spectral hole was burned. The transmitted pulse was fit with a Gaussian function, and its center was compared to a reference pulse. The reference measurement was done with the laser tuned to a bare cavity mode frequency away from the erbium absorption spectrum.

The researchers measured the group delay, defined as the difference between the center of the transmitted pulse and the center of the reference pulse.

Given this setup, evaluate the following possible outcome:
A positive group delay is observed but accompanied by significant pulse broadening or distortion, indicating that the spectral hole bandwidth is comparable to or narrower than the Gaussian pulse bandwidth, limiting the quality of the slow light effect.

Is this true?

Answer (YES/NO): NO